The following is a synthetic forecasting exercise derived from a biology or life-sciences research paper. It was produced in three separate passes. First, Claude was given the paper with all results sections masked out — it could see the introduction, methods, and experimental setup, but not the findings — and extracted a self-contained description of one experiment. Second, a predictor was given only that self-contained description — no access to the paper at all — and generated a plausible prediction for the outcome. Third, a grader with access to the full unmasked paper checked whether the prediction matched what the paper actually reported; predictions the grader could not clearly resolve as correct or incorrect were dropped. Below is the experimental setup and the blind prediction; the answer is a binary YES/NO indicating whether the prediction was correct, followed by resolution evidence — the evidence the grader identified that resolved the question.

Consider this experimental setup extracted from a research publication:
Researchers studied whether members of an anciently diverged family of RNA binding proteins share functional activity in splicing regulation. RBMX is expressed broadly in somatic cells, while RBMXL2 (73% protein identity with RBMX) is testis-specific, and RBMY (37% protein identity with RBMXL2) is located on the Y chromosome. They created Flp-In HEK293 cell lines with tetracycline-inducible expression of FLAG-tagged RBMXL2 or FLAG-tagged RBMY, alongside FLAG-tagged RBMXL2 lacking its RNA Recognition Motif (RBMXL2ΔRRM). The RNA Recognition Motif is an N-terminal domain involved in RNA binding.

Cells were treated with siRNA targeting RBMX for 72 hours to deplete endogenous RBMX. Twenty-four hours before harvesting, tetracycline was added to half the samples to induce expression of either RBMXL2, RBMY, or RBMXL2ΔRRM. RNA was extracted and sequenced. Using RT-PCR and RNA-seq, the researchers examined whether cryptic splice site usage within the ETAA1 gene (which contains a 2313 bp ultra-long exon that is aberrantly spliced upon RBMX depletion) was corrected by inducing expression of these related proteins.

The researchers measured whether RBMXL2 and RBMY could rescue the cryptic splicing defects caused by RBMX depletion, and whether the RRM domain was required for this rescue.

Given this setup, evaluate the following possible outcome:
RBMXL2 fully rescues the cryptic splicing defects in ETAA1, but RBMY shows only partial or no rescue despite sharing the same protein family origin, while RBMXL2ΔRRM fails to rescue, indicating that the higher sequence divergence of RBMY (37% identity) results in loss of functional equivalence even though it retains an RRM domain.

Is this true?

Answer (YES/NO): NO